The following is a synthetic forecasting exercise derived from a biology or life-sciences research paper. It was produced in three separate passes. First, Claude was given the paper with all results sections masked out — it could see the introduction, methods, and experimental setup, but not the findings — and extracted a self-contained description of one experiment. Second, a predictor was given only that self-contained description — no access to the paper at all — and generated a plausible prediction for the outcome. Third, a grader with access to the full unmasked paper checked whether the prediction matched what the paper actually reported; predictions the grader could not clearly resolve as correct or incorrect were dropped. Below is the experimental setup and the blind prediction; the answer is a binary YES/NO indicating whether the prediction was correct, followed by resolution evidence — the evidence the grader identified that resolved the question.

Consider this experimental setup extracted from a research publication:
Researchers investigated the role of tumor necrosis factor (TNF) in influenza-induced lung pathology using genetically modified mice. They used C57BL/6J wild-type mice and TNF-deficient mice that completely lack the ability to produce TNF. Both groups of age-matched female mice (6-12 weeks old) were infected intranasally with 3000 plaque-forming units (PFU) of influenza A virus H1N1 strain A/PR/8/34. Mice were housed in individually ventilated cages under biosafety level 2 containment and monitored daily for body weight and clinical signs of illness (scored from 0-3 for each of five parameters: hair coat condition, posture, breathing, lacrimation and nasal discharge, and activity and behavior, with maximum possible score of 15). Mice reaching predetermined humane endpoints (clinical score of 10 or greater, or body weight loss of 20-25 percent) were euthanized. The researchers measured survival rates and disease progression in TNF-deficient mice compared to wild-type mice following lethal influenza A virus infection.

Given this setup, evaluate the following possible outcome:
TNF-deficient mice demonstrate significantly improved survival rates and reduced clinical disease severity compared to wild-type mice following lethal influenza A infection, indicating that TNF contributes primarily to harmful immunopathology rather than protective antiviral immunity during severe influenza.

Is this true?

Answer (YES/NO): NO